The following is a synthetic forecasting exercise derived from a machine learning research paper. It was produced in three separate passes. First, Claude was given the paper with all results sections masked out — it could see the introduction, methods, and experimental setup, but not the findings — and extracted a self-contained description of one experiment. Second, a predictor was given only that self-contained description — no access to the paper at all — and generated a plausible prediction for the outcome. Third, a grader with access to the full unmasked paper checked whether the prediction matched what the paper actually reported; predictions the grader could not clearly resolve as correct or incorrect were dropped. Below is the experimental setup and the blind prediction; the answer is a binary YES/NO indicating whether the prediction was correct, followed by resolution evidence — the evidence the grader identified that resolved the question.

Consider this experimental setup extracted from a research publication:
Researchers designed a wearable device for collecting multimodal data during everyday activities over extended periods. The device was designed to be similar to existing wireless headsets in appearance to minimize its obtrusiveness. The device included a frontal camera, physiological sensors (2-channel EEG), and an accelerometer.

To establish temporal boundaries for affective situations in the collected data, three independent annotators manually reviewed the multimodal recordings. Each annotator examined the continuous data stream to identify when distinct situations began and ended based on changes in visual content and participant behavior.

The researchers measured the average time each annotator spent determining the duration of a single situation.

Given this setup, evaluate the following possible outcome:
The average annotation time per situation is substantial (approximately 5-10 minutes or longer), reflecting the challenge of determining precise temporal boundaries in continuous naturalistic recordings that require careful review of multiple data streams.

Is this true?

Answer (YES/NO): NO